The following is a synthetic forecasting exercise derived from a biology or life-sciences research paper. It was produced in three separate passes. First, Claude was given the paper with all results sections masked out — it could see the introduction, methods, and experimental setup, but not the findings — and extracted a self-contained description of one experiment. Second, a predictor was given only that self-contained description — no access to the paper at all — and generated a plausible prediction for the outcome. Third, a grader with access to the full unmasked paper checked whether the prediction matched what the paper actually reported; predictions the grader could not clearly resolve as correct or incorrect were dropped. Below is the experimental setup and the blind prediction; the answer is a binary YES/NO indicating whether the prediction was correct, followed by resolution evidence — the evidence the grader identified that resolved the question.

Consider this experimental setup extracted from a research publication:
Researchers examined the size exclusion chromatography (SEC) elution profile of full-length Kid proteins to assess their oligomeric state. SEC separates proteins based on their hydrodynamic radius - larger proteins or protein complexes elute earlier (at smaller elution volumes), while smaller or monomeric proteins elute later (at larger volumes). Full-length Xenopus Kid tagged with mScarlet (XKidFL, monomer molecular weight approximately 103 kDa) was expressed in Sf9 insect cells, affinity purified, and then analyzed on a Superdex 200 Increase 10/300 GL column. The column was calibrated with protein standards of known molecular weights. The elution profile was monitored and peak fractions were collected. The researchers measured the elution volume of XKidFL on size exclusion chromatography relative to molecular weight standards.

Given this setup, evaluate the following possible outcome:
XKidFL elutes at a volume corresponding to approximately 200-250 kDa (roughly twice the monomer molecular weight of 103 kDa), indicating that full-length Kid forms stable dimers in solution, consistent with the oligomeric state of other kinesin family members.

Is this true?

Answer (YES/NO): YES